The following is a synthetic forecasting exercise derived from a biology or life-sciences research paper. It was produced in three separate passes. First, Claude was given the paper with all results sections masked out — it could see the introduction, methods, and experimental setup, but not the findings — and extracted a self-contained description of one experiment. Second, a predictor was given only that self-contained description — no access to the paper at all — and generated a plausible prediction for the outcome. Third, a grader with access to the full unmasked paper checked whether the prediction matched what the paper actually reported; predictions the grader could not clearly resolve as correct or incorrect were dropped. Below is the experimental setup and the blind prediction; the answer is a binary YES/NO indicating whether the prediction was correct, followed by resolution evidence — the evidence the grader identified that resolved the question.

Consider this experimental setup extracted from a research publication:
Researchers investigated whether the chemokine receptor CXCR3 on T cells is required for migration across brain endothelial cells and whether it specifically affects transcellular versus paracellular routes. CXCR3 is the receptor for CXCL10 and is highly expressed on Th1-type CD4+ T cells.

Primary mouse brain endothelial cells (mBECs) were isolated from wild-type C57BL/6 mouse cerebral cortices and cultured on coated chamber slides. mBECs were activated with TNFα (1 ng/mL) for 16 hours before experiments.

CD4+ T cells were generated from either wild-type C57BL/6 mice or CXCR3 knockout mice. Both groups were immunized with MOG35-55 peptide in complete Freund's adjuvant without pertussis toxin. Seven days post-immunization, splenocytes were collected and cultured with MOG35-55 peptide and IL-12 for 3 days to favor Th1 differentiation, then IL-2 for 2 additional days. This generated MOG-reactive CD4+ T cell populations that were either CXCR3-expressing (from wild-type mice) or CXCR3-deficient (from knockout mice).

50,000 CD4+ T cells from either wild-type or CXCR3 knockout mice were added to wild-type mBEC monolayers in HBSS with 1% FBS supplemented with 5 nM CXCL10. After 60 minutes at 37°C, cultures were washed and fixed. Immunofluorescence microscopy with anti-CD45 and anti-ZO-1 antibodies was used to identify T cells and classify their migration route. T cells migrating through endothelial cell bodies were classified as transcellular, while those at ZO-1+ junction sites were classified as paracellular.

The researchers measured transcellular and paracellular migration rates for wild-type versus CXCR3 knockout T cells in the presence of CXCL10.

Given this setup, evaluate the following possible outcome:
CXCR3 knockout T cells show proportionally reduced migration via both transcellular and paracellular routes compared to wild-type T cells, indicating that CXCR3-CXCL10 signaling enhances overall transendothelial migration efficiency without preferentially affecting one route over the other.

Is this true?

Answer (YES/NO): NO